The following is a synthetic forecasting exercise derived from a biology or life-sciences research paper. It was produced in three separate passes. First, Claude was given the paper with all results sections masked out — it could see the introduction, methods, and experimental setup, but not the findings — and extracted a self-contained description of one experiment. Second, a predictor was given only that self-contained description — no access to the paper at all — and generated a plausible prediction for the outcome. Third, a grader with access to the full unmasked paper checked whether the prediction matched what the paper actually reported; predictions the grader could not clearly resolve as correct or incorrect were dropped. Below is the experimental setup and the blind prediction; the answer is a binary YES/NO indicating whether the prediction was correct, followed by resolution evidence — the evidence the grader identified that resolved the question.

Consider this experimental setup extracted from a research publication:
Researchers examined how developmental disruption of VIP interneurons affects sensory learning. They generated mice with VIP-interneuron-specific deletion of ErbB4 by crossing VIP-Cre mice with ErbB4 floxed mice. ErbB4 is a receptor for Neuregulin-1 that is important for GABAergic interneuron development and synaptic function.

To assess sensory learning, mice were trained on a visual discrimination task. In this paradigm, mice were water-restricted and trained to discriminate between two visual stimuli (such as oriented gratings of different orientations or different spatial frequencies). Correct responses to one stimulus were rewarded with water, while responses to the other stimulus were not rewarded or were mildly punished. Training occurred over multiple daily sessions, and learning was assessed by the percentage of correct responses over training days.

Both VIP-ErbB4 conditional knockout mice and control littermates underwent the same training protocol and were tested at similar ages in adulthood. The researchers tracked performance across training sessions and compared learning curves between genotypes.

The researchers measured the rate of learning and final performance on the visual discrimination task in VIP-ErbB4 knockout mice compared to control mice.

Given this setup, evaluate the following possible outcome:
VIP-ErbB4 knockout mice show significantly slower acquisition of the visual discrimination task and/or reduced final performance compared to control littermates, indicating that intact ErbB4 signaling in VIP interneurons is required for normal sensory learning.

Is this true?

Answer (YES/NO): YES